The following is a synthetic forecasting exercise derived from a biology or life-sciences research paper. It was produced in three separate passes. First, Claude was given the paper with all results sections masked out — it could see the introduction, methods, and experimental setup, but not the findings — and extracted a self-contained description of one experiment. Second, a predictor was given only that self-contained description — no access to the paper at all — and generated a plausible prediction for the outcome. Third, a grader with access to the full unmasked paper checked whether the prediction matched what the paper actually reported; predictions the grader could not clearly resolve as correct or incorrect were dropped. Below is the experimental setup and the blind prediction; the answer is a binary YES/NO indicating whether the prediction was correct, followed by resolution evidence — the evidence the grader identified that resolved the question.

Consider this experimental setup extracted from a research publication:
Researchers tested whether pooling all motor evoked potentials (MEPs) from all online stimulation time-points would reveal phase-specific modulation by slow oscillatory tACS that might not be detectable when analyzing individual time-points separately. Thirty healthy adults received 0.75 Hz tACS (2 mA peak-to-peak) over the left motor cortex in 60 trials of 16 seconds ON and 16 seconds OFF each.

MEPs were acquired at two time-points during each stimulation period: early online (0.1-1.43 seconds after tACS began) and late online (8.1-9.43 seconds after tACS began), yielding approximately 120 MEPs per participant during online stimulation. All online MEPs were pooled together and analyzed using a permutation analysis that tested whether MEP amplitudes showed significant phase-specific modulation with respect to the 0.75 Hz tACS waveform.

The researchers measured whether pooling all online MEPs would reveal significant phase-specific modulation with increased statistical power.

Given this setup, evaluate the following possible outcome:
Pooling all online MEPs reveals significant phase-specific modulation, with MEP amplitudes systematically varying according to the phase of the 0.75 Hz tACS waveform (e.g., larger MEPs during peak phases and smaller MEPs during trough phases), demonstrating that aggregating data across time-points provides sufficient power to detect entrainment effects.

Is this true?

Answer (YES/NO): NO